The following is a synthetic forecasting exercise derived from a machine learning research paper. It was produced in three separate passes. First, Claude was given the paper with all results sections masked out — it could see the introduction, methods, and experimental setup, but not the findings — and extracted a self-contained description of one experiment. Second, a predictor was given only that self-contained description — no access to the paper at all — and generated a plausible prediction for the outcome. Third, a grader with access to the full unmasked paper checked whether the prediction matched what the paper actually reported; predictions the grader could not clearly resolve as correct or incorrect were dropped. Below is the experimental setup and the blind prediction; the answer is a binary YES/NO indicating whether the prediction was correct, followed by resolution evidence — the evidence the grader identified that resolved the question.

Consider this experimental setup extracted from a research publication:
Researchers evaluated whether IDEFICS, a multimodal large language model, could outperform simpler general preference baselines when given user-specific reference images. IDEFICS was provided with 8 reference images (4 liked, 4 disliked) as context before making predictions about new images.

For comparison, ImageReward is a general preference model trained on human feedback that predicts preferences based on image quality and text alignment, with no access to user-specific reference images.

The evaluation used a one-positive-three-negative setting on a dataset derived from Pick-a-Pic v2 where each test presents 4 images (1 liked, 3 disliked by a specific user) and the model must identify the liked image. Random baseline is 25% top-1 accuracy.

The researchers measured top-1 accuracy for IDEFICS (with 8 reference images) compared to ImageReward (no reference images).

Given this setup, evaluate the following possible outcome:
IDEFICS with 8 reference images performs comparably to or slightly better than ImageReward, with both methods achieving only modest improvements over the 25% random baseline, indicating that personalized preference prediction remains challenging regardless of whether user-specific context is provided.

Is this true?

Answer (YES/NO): NO